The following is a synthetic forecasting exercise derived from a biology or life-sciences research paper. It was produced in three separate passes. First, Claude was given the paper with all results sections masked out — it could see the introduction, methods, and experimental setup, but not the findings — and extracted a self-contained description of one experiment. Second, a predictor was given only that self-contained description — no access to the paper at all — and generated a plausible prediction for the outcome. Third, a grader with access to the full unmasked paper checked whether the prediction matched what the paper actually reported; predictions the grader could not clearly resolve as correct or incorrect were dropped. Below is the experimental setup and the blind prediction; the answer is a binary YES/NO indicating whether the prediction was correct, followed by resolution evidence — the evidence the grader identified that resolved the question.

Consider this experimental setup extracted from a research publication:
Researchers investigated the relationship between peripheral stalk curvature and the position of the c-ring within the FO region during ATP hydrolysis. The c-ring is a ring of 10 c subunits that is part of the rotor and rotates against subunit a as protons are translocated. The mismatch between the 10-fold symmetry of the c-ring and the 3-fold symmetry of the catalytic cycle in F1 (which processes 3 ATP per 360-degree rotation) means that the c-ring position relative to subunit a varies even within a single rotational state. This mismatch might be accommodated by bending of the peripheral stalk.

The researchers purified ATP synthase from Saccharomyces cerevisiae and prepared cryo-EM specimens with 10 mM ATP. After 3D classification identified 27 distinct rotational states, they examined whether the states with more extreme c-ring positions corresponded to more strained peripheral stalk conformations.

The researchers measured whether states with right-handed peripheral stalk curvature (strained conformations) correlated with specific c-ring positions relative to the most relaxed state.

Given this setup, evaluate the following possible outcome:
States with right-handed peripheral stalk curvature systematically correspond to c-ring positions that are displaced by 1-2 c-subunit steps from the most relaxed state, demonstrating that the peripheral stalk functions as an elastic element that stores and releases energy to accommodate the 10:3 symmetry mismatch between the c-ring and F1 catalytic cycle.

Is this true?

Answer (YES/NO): NO